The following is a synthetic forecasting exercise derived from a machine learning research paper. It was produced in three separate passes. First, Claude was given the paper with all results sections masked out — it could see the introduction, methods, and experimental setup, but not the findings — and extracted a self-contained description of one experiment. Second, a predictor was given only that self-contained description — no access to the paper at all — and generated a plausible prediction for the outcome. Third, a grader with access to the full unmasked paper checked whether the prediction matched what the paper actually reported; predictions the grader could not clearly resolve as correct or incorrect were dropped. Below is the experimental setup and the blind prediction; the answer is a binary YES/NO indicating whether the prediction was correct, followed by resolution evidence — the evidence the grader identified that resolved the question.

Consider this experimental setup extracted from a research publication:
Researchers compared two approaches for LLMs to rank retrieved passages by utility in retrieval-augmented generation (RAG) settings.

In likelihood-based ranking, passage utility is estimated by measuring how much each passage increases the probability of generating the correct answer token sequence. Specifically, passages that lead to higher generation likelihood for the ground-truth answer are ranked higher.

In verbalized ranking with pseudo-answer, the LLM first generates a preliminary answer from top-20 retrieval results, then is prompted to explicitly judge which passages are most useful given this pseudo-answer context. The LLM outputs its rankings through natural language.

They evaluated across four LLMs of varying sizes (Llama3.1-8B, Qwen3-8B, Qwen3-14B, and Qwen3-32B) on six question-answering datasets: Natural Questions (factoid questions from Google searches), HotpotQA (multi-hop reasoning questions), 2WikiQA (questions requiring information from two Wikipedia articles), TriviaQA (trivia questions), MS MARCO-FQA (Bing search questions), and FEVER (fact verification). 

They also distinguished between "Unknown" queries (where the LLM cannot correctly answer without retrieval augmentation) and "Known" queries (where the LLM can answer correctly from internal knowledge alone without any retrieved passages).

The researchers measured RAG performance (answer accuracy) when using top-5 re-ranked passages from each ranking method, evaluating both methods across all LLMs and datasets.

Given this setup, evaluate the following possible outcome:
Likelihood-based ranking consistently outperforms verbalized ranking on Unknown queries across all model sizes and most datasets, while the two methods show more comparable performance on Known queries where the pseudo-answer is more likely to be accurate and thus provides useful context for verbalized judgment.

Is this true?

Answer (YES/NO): NO